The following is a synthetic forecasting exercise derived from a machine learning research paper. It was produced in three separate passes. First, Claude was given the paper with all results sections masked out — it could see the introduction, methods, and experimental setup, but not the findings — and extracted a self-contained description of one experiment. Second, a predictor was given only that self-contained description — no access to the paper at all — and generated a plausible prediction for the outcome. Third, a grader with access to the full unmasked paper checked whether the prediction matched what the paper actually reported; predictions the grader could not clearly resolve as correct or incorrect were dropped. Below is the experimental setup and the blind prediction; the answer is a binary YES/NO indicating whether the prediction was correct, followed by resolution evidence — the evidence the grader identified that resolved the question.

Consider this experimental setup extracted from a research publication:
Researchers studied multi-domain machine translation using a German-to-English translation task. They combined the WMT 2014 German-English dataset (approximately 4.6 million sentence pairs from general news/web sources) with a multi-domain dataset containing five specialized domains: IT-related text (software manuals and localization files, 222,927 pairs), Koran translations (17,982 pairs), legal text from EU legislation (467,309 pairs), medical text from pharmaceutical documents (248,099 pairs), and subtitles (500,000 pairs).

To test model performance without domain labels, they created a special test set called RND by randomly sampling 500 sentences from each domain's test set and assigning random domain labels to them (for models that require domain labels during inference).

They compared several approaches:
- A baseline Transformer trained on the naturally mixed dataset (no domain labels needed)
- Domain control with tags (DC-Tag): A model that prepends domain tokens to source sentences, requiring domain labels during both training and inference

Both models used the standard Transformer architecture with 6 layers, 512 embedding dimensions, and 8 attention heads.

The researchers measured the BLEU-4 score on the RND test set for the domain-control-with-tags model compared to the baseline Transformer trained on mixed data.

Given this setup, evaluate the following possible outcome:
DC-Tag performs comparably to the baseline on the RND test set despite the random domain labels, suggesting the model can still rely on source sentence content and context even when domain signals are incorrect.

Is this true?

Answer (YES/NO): NO